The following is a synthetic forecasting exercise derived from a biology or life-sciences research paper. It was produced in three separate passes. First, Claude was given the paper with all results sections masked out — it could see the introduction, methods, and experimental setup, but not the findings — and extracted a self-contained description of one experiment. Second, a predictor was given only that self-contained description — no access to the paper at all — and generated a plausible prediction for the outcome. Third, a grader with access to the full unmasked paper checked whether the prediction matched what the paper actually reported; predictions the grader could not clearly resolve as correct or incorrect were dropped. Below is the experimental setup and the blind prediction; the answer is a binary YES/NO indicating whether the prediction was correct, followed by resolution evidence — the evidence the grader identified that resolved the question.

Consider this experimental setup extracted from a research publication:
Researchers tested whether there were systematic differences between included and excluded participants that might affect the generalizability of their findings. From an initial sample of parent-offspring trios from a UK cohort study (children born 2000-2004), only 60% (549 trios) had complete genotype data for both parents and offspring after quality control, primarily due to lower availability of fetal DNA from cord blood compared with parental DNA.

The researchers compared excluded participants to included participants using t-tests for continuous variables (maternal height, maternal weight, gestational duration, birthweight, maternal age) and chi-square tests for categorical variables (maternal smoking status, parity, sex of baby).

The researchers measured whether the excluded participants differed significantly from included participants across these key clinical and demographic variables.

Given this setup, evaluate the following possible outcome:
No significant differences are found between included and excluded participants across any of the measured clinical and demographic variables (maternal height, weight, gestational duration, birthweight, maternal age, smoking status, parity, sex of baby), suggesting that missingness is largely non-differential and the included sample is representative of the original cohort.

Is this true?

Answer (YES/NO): YES